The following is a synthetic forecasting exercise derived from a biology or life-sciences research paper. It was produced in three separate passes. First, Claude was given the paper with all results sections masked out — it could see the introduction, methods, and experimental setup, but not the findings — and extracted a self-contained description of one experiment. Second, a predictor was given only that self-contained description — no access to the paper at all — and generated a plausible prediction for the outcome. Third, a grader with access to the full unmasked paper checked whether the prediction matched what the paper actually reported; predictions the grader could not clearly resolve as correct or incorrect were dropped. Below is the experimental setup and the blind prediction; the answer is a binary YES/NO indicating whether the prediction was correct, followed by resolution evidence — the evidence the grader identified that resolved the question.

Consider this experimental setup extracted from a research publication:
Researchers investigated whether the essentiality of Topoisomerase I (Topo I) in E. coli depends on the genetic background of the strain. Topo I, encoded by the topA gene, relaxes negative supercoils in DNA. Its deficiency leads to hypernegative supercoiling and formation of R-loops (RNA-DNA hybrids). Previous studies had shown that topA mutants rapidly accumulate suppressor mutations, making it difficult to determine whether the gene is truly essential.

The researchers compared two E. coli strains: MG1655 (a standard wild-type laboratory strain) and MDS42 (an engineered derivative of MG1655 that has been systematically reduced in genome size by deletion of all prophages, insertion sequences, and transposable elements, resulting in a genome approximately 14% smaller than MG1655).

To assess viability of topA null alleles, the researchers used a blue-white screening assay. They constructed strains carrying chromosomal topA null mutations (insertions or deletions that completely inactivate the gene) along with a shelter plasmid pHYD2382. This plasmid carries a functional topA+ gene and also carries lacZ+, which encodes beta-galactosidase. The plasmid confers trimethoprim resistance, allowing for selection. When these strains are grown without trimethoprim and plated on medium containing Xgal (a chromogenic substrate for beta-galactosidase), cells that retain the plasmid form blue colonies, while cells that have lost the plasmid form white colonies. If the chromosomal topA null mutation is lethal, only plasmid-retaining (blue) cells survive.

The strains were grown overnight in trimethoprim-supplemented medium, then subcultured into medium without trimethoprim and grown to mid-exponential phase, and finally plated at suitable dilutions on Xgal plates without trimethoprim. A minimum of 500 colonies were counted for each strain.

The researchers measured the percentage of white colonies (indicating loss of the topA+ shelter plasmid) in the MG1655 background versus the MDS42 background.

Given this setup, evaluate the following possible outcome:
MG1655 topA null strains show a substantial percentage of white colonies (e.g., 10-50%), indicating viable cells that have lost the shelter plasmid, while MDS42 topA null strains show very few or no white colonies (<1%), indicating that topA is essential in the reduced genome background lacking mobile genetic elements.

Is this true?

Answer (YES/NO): NO